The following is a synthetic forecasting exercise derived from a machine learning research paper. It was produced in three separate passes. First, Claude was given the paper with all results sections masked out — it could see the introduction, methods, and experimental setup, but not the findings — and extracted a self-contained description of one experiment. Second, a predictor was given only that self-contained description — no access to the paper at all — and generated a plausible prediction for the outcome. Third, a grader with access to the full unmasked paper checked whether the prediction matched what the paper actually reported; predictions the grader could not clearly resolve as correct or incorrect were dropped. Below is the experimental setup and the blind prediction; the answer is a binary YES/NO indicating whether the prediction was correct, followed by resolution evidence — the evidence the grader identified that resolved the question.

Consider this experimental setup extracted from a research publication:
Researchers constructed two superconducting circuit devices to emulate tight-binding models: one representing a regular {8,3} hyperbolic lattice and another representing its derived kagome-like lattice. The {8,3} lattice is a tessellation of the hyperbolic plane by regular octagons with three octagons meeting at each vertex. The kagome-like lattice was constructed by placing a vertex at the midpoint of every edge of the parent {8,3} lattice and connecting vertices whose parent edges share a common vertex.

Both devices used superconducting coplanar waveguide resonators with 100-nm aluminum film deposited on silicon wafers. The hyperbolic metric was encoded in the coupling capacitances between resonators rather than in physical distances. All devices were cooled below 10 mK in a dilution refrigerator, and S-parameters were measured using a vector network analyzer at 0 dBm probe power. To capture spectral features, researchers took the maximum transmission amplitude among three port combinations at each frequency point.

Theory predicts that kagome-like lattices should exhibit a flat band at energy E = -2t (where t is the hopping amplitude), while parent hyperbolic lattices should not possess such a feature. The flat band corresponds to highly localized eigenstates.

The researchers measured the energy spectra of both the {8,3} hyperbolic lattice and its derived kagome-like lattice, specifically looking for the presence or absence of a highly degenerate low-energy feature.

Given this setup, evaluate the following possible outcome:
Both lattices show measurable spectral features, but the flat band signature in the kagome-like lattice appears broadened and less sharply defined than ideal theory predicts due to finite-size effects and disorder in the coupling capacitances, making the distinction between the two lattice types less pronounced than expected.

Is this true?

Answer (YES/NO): NO